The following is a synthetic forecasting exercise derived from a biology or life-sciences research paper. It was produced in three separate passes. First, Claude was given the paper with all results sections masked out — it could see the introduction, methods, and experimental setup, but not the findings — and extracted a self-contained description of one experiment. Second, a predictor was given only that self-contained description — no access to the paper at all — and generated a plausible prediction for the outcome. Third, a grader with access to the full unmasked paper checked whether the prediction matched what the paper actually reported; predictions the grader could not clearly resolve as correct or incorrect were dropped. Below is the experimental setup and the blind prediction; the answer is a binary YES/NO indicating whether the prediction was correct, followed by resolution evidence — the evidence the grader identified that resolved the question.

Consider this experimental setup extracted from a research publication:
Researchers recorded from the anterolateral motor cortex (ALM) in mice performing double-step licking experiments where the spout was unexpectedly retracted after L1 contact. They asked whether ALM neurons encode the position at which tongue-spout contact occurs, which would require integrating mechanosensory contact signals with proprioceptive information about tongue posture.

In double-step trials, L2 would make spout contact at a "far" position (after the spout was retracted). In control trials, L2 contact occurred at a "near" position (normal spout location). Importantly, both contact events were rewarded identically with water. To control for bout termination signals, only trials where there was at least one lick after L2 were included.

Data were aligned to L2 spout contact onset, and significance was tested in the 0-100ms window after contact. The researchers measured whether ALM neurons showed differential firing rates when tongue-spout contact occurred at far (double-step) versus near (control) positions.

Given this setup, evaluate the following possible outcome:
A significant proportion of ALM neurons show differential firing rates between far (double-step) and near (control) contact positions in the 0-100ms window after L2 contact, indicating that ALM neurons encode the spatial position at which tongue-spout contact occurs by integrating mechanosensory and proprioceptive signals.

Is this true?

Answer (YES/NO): YES